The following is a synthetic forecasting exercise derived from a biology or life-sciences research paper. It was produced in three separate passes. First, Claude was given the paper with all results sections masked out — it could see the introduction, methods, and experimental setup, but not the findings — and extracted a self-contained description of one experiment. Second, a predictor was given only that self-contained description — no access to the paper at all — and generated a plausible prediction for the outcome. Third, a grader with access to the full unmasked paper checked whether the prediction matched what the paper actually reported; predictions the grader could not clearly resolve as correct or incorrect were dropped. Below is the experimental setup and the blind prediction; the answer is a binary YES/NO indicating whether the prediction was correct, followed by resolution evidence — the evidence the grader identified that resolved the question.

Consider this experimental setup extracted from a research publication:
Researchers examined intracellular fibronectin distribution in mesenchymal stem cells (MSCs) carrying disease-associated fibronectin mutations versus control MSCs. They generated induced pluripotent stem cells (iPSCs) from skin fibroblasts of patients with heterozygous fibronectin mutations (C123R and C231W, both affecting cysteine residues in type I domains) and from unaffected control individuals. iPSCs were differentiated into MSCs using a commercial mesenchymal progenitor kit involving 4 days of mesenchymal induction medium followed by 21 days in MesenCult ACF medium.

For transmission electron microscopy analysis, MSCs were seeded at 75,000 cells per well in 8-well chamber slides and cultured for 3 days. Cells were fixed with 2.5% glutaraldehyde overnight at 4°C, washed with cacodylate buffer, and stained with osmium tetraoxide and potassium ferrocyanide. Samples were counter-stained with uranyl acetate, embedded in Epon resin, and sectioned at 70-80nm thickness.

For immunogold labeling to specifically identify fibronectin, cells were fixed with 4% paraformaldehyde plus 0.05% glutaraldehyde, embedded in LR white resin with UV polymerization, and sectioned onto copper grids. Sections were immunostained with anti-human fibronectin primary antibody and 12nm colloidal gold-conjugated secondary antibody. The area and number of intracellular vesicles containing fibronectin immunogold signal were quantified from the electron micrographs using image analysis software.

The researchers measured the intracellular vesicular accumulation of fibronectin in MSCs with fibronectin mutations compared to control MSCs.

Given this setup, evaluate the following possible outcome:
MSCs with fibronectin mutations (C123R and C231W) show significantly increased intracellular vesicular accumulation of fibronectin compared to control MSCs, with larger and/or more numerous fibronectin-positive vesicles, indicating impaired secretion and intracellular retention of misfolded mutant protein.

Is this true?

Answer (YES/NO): YES